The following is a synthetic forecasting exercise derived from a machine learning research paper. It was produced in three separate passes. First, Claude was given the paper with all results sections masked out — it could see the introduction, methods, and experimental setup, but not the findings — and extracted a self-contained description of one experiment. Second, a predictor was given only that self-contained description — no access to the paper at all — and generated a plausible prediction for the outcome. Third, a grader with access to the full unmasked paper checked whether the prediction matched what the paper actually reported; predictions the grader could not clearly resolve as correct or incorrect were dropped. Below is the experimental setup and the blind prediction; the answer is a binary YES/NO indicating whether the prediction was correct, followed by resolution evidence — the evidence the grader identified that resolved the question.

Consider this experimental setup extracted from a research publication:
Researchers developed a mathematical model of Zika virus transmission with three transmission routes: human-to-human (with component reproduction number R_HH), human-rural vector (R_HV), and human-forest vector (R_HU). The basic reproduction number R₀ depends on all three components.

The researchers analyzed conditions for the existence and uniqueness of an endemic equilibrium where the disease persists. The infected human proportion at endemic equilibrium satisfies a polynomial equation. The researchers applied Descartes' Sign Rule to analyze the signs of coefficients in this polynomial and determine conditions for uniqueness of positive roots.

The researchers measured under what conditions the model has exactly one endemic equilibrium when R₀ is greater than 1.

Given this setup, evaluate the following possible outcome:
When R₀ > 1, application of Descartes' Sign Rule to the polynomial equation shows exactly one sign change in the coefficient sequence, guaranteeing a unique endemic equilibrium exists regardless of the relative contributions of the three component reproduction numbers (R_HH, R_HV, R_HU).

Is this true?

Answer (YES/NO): NO